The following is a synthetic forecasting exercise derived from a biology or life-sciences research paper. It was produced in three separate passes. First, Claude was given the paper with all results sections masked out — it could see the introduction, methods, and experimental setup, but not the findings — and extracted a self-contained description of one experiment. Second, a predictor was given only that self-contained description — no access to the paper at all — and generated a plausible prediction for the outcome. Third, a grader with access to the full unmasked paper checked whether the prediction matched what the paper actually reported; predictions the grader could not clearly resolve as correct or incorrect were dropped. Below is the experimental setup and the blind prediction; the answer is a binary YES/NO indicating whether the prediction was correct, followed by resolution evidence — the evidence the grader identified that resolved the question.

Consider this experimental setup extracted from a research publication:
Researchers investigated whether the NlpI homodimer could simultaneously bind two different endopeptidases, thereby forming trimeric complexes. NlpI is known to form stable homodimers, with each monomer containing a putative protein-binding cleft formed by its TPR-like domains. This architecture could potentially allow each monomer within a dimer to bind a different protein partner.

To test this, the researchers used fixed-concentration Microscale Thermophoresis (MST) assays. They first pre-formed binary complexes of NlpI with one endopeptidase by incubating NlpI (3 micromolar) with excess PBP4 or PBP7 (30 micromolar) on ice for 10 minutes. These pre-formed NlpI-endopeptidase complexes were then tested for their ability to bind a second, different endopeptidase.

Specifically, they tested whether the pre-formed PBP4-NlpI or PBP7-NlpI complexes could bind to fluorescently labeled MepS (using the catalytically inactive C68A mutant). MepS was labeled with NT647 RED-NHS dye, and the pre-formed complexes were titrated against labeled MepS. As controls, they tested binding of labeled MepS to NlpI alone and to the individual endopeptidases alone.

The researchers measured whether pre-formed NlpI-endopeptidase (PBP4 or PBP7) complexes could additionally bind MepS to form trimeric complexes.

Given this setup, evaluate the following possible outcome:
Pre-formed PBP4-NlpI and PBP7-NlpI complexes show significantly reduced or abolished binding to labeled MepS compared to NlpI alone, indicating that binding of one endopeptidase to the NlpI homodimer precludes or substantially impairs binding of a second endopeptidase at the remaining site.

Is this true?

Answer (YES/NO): NO